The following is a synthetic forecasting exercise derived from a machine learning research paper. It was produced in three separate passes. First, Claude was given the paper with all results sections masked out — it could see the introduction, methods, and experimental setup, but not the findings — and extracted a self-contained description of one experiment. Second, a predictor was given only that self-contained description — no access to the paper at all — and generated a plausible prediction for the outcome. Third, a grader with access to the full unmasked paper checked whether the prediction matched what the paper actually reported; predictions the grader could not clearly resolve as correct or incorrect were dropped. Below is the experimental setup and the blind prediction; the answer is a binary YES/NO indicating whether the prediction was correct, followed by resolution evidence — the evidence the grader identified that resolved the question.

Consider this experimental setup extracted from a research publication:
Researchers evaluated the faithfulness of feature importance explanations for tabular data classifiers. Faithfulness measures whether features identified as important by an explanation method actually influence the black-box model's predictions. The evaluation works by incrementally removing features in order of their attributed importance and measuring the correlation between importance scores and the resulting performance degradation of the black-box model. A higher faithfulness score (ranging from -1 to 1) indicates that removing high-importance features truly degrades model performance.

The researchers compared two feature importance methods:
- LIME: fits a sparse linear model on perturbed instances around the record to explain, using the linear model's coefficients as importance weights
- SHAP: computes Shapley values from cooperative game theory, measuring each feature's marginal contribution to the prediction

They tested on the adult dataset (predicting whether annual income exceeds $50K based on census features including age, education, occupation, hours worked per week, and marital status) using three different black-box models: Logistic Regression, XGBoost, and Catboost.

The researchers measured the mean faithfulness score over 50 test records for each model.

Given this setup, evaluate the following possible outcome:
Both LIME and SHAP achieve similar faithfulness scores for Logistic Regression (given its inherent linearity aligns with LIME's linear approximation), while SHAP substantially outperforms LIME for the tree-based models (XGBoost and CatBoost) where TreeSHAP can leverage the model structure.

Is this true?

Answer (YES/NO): NO